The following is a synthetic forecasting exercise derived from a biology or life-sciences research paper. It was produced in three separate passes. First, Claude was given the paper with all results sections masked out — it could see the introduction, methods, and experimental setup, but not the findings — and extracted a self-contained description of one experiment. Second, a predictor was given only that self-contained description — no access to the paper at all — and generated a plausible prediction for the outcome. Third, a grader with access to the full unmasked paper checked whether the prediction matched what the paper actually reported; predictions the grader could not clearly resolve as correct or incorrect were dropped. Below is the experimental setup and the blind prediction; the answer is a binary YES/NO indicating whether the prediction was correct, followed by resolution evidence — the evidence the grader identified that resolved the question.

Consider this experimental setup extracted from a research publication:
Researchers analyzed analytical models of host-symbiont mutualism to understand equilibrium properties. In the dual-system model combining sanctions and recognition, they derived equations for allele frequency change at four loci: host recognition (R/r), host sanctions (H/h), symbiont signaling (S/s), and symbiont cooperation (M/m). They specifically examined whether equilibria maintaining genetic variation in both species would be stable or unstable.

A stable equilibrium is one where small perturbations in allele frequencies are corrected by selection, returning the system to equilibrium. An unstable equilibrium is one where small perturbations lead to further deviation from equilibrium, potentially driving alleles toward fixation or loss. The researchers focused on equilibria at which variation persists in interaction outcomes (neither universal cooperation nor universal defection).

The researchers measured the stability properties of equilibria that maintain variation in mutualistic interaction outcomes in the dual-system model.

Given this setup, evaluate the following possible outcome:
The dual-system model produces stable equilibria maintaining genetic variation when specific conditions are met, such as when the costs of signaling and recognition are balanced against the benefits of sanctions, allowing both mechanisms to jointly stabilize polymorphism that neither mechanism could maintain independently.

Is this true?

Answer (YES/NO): NO